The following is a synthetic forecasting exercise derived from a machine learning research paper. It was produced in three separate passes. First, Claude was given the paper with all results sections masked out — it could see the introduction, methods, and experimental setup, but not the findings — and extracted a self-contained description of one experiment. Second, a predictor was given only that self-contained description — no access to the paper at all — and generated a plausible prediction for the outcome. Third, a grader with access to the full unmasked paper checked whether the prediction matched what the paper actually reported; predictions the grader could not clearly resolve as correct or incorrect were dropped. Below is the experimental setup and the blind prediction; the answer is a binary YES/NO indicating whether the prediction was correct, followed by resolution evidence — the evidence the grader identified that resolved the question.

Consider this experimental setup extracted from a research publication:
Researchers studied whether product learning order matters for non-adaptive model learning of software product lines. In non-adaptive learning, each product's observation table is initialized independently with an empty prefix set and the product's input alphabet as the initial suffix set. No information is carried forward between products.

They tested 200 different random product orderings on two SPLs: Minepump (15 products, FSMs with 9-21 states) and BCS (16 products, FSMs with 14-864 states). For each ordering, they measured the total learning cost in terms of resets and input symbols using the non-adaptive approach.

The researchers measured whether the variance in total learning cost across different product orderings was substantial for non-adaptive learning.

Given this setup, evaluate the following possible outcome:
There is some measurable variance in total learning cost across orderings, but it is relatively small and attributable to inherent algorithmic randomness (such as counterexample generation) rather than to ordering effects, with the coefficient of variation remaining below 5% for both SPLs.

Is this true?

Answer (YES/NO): NO